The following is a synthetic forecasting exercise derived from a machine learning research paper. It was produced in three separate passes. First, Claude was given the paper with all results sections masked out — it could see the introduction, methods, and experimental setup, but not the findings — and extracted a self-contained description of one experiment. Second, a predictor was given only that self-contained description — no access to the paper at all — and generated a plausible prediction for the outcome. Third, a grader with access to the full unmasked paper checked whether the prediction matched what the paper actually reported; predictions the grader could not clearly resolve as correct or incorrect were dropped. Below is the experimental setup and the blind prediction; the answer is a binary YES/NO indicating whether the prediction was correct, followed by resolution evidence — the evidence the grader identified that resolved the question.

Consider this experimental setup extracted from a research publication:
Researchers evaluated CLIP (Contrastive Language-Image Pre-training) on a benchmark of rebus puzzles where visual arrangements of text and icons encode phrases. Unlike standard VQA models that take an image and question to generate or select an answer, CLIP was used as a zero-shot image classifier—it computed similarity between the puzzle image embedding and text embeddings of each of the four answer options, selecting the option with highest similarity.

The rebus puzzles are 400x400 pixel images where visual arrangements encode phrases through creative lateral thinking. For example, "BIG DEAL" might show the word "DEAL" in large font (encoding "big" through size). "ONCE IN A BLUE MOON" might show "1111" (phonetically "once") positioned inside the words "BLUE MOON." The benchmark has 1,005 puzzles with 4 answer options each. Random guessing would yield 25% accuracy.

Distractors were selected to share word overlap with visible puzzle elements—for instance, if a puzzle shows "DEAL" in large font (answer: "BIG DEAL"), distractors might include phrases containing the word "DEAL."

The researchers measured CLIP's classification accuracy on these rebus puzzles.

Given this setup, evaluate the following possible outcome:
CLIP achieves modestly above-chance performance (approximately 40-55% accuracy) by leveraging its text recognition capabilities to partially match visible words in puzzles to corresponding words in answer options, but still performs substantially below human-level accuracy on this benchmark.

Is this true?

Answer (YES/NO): NO